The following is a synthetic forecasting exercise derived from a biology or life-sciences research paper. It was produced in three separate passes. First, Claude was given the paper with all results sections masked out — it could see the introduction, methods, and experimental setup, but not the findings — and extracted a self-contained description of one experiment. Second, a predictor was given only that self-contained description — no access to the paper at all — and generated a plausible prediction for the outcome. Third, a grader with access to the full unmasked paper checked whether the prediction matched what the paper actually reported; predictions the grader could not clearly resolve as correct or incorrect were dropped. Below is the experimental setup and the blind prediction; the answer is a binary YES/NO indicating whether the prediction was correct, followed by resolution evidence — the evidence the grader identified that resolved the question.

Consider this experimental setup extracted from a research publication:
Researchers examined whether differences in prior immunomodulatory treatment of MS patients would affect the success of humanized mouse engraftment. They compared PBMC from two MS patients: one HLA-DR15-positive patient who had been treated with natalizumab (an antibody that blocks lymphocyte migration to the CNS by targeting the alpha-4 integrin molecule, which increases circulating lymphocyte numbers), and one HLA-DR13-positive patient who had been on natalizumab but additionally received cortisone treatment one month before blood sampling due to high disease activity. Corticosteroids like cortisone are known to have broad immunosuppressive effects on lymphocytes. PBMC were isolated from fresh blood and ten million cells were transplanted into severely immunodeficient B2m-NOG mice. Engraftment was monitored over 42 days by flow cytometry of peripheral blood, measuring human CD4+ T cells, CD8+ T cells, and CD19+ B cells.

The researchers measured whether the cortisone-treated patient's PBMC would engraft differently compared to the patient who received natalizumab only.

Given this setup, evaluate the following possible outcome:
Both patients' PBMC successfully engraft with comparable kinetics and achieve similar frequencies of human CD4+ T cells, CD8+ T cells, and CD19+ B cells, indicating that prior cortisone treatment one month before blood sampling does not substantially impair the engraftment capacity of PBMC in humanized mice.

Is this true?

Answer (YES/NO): NO